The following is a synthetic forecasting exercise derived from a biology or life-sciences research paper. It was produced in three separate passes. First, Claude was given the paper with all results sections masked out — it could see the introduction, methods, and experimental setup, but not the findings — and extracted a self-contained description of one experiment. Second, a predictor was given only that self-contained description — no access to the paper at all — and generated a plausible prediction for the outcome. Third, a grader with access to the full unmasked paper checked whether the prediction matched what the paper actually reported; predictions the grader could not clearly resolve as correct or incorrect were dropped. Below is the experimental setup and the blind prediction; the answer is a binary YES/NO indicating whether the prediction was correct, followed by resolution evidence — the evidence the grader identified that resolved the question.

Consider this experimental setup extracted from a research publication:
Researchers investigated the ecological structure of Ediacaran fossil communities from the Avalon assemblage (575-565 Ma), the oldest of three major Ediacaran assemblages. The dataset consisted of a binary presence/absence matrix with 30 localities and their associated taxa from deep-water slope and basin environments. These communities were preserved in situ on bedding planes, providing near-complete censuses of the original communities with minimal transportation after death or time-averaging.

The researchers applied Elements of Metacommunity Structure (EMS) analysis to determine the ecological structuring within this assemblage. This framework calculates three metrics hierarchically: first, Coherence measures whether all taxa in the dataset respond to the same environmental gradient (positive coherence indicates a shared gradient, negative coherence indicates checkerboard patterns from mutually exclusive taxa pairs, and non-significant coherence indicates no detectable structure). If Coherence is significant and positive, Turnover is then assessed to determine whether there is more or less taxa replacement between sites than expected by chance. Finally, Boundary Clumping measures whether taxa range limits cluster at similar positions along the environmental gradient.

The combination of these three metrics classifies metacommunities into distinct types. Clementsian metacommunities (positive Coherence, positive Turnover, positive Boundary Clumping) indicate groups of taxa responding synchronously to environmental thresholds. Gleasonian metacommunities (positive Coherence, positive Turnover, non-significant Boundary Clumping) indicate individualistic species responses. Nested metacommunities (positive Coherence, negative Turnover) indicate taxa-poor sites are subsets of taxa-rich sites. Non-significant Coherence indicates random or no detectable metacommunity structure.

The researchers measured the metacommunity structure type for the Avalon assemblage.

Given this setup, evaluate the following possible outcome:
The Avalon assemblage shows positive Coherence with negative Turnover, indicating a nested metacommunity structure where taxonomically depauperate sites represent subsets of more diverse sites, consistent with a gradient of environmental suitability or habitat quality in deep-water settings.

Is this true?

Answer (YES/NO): YES